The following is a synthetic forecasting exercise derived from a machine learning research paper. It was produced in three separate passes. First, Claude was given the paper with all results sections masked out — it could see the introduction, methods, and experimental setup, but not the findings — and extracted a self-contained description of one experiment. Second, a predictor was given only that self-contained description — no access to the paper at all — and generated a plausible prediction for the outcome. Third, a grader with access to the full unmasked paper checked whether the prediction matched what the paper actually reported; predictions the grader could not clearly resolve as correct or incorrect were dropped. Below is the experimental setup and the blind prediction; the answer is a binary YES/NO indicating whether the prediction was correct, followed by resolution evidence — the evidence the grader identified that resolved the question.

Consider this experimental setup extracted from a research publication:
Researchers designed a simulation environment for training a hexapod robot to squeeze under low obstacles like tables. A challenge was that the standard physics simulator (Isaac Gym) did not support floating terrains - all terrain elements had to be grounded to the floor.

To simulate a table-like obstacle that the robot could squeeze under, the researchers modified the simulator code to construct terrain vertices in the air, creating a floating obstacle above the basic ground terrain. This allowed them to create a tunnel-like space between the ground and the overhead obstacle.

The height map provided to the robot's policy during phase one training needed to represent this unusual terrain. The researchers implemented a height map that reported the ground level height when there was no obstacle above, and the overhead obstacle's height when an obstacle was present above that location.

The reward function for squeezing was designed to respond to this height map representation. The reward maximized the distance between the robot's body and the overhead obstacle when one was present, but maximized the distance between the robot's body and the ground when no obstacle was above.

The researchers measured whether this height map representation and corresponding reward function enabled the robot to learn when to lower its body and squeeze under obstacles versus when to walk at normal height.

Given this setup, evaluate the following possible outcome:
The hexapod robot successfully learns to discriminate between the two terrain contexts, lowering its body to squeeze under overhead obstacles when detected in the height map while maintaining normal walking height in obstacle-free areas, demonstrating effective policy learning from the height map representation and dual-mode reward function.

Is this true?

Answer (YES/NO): YES